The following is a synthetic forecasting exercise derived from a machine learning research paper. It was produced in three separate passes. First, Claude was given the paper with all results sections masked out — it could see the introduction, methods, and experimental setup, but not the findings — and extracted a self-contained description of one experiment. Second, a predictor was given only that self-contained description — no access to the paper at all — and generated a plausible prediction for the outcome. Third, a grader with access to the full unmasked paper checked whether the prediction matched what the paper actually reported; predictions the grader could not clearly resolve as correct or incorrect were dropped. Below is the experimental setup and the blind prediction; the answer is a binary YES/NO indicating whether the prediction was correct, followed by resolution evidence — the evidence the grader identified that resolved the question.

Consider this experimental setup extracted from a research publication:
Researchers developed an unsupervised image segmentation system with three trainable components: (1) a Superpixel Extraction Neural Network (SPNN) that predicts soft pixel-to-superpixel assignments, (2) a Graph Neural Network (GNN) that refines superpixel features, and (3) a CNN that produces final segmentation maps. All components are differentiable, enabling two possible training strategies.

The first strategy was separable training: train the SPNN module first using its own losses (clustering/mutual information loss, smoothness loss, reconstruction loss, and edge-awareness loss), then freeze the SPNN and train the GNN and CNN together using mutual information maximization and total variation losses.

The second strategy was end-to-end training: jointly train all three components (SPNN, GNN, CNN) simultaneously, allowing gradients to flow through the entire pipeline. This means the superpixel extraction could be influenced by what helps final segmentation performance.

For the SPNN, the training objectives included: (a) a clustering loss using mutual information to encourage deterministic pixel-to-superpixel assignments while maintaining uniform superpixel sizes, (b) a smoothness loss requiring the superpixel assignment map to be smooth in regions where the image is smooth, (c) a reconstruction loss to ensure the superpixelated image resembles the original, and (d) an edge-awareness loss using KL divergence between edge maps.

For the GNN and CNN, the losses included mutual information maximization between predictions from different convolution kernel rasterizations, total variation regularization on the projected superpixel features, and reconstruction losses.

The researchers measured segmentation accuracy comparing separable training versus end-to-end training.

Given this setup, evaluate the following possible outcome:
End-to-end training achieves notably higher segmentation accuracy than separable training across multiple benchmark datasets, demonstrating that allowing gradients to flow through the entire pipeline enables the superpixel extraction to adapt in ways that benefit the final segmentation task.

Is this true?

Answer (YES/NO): NO